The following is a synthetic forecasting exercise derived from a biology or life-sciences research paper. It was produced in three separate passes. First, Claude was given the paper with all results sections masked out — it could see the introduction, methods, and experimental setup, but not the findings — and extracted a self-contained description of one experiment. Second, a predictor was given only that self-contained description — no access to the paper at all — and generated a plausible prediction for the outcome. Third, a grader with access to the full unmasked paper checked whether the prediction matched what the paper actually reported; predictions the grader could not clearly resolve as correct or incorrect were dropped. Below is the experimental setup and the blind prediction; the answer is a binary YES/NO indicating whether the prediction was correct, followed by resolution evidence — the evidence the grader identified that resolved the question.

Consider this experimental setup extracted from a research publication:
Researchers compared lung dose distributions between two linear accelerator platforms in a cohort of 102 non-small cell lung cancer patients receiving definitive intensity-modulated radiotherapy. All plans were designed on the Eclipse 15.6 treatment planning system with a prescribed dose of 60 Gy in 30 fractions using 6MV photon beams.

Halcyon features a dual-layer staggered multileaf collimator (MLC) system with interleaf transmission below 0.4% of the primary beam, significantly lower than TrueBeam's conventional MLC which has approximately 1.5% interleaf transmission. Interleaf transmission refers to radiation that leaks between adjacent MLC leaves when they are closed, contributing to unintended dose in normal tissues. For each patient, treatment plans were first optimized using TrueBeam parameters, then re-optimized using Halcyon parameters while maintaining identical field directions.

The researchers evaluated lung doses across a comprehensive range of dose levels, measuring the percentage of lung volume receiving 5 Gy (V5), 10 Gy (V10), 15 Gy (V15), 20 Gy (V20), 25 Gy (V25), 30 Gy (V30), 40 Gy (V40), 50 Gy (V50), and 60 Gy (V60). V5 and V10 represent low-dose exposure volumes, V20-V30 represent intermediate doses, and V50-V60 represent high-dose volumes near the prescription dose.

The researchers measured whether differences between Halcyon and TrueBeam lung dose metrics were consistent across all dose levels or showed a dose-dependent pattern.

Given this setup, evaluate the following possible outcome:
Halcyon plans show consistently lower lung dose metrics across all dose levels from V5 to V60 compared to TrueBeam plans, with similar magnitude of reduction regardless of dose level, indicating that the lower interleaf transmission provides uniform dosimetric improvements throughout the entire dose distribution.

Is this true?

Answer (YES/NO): NO